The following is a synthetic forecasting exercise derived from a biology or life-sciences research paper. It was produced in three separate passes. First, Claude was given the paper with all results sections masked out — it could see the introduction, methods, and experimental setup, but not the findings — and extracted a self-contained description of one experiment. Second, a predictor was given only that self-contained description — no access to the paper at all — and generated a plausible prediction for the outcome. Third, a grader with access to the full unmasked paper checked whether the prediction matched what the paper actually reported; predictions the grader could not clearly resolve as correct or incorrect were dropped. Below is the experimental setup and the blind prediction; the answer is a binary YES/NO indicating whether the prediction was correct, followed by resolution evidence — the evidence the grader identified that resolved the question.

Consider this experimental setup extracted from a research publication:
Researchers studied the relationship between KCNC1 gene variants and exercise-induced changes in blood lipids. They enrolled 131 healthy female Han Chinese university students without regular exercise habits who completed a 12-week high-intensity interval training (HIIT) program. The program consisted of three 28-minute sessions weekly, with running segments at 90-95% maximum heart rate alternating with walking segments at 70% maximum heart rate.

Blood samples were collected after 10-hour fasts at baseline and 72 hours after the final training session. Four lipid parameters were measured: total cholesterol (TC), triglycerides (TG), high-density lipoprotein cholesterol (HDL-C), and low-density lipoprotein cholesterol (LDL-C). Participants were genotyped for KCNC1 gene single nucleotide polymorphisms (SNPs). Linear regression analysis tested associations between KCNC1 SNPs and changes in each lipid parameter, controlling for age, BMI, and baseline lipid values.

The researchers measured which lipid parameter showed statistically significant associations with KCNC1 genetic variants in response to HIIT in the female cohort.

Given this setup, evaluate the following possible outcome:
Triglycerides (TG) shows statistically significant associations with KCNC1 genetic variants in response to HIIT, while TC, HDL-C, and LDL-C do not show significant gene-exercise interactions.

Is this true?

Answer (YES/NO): YES